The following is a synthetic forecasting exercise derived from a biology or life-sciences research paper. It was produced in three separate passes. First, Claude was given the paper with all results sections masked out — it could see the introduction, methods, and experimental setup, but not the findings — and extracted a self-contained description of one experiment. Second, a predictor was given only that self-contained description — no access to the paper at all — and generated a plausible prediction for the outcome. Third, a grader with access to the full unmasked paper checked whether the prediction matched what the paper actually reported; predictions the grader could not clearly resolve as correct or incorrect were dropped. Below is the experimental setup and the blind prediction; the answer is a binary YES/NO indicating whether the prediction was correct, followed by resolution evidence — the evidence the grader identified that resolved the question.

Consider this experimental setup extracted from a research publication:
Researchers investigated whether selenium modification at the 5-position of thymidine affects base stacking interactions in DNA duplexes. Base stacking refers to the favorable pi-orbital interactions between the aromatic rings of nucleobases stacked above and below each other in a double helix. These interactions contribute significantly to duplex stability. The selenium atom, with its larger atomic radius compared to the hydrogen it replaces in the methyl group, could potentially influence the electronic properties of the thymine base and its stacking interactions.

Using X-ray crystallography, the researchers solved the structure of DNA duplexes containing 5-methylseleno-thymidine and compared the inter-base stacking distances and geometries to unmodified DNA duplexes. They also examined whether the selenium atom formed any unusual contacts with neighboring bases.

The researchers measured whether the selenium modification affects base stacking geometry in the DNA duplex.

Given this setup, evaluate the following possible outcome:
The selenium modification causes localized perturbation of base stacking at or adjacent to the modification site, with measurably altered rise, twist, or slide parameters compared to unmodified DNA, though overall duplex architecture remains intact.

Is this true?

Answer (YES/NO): NO